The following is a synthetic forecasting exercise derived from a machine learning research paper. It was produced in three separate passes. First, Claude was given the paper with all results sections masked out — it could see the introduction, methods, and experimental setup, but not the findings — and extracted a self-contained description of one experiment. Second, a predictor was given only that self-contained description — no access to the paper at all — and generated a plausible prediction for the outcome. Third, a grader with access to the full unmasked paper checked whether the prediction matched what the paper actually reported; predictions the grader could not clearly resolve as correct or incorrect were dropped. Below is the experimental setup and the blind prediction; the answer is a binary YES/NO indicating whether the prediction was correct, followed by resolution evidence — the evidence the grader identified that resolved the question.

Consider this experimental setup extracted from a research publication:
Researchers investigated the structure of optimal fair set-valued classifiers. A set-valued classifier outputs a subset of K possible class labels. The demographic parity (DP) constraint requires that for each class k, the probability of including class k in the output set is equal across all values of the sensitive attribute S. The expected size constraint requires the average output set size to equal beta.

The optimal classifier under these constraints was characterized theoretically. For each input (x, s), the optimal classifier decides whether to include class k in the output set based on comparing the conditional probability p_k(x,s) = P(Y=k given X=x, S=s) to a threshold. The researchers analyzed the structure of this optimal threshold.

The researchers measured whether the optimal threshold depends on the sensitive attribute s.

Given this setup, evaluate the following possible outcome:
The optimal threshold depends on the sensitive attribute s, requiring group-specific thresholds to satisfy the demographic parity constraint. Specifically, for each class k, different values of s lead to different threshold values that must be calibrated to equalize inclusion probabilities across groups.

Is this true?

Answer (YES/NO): YES